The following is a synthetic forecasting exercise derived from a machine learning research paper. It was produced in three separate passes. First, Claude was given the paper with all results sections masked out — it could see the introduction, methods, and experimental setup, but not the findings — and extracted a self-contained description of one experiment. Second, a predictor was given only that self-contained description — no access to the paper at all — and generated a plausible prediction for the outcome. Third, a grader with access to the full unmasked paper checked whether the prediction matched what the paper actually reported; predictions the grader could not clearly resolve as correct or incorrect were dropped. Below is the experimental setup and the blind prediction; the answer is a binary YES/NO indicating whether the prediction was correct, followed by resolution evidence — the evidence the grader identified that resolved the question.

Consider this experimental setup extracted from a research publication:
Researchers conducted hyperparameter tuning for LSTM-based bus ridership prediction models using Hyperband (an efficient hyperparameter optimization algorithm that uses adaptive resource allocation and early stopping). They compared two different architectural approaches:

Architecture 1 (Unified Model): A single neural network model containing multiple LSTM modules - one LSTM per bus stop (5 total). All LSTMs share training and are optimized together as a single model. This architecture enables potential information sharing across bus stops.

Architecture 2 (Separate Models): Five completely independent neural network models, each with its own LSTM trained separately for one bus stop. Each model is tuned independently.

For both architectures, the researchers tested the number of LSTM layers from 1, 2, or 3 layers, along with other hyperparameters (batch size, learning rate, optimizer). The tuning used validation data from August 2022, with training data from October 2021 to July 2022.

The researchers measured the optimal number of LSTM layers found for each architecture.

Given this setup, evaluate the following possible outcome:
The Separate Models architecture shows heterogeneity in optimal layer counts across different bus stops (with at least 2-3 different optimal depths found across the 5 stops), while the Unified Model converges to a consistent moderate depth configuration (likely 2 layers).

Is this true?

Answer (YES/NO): NO